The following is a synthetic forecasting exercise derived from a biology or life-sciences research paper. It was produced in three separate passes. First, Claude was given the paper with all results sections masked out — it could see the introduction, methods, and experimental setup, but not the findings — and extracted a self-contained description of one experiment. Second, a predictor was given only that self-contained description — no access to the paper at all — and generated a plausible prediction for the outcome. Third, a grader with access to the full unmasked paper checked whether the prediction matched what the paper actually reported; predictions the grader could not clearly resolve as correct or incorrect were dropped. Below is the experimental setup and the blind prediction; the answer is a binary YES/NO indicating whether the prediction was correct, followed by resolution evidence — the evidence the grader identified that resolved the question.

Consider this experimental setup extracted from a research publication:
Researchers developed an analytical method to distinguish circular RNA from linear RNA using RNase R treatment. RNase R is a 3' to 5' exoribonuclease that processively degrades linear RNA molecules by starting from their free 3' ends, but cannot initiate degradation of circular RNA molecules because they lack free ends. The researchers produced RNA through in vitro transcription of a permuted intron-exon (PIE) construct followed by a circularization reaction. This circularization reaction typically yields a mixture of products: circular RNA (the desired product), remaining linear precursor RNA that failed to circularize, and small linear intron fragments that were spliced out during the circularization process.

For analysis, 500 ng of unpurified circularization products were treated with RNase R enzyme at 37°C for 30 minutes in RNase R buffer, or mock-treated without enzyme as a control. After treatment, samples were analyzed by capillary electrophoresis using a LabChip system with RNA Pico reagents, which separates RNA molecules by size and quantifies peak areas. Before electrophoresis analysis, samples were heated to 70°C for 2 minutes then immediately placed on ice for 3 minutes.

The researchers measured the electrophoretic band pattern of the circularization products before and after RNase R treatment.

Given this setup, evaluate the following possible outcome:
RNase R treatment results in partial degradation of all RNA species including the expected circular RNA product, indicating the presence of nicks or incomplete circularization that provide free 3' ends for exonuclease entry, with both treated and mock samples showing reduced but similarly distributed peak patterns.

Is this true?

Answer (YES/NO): NO